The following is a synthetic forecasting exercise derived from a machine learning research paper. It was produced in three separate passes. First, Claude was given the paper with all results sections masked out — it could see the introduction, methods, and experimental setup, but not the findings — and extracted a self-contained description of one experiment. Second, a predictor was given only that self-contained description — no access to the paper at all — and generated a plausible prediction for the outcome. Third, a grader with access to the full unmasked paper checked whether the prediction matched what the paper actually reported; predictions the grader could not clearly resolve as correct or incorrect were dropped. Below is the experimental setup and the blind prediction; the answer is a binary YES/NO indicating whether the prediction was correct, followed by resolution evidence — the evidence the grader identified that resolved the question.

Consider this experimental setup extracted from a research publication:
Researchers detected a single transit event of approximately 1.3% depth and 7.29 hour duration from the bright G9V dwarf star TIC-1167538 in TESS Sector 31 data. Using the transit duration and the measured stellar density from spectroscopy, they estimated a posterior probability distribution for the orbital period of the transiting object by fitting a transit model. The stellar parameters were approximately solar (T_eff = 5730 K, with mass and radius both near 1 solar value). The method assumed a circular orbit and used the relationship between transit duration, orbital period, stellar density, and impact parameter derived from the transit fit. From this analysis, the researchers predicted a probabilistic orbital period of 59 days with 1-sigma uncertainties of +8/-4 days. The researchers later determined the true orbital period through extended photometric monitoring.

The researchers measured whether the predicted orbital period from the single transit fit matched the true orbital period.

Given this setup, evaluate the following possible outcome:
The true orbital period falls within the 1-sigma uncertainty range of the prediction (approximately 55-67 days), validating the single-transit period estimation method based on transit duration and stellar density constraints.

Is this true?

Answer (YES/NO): NO